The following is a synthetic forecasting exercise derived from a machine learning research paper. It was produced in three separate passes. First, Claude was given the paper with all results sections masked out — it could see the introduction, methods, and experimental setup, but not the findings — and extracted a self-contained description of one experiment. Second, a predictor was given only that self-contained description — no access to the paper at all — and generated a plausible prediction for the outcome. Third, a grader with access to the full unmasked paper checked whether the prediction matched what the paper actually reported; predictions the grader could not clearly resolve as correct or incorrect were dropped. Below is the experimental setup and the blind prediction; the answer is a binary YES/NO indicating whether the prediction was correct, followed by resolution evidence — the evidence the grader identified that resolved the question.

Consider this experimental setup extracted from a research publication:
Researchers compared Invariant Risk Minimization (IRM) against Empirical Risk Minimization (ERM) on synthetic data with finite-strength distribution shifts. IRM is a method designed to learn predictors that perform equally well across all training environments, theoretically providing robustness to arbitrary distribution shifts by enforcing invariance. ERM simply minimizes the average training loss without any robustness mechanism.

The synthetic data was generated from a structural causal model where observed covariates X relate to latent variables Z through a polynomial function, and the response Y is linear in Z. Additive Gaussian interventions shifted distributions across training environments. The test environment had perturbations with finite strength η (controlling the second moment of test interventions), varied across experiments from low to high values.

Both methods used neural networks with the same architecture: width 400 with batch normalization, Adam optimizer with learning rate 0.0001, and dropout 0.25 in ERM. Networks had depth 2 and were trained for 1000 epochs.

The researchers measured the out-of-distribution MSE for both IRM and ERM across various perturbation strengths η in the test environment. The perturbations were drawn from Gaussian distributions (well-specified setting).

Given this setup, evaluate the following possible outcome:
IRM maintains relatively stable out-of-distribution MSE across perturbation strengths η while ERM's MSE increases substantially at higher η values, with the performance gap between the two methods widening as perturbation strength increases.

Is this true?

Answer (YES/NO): NO